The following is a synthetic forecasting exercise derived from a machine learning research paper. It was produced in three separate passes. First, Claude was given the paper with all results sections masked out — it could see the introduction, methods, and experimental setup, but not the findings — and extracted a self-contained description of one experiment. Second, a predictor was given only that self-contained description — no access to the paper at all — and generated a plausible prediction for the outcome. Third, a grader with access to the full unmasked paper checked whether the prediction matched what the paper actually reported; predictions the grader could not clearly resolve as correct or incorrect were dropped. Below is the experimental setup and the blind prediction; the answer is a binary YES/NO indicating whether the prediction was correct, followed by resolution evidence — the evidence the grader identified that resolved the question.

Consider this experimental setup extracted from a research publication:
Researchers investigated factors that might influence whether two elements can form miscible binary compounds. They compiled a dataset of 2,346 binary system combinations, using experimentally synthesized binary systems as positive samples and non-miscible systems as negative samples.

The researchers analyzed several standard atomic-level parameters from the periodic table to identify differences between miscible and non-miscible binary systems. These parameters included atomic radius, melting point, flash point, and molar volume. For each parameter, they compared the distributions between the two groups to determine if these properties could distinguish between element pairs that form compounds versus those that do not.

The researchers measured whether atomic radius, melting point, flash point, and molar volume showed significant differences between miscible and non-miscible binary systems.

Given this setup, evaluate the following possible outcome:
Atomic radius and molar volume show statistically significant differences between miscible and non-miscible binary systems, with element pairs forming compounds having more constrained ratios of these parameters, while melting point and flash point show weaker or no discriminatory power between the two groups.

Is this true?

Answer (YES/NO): NO